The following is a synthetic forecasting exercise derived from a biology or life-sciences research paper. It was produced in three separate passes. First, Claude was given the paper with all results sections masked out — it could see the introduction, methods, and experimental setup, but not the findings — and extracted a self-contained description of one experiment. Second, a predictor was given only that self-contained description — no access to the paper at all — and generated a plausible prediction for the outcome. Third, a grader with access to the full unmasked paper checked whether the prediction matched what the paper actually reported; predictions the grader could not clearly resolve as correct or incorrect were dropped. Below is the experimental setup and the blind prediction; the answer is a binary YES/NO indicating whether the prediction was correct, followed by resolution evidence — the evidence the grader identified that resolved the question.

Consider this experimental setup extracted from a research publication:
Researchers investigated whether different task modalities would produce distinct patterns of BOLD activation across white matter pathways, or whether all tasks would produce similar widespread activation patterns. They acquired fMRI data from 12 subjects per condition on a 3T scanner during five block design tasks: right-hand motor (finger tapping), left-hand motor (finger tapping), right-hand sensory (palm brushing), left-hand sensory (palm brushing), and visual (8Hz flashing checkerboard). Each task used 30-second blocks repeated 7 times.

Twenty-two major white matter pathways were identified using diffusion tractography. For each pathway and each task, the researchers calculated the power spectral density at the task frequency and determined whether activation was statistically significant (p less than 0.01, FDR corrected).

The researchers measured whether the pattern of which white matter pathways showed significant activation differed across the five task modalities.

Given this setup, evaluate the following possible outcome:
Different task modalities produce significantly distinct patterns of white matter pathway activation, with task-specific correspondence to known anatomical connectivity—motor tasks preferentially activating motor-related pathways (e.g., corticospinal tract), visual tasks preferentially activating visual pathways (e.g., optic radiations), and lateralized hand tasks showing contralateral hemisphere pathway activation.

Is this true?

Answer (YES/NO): NO